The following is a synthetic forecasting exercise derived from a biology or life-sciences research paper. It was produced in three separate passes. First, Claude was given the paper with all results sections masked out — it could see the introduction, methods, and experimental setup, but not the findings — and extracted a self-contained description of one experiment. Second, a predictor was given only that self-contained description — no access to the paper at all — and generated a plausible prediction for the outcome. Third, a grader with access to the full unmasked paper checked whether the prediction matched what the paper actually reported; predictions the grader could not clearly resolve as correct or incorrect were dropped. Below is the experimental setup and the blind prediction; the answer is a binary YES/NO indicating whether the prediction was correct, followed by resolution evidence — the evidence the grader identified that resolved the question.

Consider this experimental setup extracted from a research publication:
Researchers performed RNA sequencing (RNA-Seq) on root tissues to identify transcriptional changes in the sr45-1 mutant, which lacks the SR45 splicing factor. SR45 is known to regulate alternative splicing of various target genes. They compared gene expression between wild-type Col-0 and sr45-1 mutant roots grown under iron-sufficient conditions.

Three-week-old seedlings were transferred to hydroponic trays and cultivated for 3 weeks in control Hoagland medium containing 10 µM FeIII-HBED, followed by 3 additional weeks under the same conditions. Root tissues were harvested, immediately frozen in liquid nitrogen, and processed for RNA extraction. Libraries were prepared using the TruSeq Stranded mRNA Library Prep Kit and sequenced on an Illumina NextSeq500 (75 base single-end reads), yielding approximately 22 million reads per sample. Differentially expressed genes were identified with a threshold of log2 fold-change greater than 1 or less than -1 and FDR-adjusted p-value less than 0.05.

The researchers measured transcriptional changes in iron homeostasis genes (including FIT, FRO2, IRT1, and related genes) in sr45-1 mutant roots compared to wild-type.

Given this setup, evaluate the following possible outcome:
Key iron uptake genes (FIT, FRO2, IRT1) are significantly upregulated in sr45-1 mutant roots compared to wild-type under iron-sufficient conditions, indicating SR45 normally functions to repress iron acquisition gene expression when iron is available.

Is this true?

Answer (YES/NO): NO